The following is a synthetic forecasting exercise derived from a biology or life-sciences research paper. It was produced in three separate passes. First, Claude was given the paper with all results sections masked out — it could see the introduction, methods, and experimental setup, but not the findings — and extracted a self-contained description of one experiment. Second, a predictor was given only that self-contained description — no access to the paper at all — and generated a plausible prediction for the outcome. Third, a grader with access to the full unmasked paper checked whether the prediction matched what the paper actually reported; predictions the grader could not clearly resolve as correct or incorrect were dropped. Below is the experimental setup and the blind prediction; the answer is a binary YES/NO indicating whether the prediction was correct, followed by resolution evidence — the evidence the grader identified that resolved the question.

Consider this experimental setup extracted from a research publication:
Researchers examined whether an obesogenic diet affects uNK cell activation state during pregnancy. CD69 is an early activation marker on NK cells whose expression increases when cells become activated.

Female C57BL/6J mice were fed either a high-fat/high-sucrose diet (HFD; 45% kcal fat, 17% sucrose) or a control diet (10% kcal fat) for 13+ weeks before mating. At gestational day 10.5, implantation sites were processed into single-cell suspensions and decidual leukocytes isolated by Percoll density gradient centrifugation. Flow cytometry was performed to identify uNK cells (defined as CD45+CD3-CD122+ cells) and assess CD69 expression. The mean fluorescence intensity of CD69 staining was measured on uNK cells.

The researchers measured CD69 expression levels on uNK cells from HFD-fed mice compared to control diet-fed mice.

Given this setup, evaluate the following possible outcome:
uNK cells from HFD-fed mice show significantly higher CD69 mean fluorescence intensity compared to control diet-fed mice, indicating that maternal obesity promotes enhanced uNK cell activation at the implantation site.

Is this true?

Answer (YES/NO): YES